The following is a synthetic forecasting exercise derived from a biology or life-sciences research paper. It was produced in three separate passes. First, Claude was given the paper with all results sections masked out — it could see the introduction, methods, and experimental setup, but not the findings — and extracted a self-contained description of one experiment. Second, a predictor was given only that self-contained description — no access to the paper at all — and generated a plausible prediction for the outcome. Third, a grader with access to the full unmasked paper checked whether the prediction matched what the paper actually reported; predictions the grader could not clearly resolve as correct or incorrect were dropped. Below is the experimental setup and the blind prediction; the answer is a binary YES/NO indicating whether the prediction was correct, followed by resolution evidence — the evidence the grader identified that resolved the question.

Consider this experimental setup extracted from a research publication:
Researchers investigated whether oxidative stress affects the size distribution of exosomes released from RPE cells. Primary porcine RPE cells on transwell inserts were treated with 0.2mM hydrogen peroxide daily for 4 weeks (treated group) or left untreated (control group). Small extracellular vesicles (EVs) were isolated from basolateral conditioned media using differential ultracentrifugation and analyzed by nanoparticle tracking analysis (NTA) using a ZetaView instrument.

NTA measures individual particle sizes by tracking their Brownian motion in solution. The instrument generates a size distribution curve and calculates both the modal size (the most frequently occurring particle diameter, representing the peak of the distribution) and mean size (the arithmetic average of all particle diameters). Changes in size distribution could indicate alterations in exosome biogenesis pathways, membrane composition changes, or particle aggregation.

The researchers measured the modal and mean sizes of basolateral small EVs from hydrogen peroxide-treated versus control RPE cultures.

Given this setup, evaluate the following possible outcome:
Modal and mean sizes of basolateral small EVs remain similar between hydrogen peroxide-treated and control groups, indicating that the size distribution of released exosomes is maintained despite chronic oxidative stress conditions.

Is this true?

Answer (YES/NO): YES